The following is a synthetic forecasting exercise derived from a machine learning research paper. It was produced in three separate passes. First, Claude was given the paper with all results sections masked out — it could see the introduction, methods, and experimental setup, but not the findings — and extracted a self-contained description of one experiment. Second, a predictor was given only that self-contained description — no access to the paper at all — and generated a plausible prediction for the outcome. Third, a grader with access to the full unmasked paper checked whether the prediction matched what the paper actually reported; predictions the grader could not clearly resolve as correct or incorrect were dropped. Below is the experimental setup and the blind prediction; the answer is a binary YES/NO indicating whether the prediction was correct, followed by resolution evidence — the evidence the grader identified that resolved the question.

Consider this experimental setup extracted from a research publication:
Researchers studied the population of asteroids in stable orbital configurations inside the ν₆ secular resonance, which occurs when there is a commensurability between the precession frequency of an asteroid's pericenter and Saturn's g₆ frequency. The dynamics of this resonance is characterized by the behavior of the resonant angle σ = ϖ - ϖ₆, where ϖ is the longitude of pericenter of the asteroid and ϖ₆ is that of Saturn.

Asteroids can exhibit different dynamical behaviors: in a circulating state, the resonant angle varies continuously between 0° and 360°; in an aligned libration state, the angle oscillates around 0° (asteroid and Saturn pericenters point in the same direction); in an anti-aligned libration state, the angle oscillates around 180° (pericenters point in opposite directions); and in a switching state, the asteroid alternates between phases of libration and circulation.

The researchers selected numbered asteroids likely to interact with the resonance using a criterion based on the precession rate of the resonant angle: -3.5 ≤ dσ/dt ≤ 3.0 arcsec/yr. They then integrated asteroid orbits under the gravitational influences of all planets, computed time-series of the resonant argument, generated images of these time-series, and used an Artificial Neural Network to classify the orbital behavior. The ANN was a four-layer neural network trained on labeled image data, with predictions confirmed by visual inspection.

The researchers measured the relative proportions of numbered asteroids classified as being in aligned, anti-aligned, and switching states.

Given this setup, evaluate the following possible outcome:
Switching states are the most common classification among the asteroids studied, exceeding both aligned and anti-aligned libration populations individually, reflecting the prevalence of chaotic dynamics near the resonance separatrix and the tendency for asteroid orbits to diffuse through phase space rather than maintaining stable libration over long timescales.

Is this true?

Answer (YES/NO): NO